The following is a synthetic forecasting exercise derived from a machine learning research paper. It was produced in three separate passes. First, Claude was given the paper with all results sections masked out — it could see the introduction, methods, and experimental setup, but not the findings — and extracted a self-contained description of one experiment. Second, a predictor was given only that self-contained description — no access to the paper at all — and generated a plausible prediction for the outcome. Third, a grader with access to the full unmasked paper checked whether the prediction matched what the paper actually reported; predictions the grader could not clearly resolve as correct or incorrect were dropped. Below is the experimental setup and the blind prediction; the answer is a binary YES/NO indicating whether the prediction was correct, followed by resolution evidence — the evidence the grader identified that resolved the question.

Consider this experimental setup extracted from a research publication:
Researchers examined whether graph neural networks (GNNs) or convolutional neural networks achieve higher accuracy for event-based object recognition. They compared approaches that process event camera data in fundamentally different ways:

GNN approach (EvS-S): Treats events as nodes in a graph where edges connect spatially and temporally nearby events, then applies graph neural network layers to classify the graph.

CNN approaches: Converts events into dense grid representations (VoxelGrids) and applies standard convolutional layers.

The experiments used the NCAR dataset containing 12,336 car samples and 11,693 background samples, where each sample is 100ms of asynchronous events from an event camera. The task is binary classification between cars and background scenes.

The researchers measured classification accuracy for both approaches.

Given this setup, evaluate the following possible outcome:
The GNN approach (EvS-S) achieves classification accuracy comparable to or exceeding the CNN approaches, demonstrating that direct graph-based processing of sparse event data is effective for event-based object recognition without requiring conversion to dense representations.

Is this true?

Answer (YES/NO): YES